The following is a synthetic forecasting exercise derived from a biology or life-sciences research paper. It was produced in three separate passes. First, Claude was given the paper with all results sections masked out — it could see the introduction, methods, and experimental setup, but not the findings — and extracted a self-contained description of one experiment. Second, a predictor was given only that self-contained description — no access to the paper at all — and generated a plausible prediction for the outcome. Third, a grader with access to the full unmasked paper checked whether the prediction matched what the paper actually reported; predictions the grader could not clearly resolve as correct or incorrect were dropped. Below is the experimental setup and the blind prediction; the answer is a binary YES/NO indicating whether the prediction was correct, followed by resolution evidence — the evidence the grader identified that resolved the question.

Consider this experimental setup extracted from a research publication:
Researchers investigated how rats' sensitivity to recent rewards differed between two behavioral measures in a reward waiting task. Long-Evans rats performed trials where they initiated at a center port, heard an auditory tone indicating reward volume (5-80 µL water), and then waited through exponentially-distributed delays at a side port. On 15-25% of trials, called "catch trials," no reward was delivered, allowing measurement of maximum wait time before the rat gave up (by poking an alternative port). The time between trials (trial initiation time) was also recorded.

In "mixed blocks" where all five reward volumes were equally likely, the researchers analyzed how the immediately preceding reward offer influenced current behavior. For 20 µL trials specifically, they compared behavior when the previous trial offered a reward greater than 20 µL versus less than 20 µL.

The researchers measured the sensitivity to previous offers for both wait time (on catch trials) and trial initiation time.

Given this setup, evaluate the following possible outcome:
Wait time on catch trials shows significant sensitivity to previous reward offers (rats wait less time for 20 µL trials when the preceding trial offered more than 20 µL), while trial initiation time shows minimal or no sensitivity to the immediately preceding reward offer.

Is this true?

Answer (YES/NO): NO